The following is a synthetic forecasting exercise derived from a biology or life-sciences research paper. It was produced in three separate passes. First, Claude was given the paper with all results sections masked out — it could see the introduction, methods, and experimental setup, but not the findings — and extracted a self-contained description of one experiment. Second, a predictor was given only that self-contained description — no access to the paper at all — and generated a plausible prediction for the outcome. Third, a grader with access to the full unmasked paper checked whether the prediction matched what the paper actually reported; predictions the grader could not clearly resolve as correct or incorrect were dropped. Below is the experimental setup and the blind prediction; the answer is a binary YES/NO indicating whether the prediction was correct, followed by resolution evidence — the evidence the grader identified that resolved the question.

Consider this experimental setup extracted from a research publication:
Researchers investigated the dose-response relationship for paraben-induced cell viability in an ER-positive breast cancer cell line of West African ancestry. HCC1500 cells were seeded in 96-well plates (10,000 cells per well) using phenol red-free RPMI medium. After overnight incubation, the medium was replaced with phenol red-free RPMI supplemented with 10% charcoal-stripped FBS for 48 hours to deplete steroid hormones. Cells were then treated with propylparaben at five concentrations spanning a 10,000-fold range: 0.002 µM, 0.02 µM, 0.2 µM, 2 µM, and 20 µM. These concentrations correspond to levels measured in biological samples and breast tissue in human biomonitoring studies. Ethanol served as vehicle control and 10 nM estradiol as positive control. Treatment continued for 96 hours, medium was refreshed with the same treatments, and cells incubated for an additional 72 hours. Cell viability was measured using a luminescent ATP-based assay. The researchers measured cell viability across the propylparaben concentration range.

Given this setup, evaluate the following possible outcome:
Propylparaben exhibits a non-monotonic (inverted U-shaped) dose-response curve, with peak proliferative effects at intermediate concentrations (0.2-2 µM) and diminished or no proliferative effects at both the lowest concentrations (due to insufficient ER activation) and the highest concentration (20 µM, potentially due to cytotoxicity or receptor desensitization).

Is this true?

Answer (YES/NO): NO